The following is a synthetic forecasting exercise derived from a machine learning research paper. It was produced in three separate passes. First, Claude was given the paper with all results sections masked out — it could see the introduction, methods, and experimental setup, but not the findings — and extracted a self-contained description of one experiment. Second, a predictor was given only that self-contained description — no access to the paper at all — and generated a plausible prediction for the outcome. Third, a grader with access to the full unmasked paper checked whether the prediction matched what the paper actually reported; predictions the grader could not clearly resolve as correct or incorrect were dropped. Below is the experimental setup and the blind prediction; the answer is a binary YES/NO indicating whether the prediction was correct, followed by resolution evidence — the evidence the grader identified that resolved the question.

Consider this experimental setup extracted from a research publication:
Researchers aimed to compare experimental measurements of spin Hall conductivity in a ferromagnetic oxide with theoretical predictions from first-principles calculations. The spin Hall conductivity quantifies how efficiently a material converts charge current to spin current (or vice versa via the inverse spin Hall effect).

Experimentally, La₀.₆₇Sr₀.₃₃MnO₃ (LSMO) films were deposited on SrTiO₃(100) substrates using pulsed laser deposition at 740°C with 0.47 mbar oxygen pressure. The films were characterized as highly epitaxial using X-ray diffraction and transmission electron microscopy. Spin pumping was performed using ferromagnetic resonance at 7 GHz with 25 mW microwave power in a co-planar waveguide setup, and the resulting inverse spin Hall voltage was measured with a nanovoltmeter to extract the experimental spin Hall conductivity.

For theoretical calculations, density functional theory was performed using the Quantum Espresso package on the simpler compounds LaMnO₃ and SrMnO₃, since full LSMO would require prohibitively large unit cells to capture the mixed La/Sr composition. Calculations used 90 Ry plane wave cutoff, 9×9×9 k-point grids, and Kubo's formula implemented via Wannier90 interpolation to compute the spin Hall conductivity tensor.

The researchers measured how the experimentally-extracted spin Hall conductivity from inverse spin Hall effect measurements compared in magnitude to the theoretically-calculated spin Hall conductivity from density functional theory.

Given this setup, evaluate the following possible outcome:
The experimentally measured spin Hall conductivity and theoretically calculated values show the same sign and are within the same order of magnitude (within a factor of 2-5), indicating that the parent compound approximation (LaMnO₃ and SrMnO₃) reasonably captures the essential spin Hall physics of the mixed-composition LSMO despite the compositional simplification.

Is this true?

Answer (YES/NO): YES